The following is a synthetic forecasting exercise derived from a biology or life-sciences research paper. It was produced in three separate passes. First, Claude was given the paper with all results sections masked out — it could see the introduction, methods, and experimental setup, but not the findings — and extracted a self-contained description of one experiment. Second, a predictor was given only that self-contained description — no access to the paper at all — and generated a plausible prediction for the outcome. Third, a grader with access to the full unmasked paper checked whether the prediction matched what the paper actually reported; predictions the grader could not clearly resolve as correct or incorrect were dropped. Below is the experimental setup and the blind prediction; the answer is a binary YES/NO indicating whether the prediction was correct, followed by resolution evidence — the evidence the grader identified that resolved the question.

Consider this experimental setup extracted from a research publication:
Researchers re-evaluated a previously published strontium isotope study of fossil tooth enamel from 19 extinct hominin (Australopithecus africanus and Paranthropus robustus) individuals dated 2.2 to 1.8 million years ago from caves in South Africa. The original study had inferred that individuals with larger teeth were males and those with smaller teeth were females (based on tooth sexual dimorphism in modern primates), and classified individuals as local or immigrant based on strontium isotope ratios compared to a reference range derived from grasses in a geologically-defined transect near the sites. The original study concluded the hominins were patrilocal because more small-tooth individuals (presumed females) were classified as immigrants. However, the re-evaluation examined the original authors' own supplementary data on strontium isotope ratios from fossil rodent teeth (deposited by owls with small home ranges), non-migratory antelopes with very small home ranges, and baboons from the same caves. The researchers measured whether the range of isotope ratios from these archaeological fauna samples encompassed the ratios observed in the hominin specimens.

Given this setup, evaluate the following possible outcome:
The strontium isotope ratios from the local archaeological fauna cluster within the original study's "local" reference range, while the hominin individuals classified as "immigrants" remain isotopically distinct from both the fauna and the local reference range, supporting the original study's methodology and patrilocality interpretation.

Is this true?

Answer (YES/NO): NO